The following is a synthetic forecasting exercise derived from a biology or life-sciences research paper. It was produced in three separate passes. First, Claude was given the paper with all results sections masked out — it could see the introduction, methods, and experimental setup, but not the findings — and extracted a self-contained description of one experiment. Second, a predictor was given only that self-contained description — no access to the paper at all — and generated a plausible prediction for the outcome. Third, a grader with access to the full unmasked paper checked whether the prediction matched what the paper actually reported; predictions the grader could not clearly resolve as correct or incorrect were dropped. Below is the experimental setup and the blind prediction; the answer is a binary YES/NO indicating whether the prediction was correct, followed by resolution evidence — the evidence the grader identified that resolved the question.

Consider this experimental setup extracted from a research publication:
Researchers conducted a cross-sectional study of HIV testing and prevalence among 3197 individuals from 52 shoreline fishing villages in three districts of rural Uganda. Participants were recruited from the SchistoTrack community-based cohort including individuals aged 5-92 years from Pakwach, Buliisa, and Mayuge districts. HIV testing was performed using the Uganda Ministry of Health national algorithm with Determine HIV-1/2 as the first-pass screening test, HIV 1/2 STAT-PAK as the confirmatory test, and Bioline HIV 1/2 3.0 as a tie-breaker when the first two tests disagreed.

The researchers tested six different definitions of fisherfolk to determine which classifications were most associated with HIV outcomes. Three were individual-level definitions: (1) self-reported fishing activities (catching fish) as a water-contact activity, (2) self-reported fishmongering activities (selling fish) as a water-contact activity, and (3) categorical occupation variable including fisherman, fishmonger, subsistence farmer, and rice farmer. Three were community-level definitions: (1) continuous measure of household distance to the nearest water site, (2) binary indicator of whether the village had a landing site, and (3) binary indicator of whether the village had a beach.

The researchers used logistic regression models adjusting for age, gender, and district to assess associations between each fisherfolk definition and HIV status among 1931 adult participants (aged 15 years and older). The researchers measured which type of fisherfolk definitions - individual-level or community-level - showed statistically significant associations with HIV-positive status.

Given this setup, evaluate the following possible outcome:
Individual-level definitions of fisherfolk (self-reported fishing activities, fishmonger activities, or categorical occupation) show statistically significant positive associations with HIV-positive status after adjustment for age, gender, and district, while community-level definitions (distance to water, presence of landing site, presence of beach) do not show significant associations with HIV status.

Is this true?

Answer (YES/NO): NO